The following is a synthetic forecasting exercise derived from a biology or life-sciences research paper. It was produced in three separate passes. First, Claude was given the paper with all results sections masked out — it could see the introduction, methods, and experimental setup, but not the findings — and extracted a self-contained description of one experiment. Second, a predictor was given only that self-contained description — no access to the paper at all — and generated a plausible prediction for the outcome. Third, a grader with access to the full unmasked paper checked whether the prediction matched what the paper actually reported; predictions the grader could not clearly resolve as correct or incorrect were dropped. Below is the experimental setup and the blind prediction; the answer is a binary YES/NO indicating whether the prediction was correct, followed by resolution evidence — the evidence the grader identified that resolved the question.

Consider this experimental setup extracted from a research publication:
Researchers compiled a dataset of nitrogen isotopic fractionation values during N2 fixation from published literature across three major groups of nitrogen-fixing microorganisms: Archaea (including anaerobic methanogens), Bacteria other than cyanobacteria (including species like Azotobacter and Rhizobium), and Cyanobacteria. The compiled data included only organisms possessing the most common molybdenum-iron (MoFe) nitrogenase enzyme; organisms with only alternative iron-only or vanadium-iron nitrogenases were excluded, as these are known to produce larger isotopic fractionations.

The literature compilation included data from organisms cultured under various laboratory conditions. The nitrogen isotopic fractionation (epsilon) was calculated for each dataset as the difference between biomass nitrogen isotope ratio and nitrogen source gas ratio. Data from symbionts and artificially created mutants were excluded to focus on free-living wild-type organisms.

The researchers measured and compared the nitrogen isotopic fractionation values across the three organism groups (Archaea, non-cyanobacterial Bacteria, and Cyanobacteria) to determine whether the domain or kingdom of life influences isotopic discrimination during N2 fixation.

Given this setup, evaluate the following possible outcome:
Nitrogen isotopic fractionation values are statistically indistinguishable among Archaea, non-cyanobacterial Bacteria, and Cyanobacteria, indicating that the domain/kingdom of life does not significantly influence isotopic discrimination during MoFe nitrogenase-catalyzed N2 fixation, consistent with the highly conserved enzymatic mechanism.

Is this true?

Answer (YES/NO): NO